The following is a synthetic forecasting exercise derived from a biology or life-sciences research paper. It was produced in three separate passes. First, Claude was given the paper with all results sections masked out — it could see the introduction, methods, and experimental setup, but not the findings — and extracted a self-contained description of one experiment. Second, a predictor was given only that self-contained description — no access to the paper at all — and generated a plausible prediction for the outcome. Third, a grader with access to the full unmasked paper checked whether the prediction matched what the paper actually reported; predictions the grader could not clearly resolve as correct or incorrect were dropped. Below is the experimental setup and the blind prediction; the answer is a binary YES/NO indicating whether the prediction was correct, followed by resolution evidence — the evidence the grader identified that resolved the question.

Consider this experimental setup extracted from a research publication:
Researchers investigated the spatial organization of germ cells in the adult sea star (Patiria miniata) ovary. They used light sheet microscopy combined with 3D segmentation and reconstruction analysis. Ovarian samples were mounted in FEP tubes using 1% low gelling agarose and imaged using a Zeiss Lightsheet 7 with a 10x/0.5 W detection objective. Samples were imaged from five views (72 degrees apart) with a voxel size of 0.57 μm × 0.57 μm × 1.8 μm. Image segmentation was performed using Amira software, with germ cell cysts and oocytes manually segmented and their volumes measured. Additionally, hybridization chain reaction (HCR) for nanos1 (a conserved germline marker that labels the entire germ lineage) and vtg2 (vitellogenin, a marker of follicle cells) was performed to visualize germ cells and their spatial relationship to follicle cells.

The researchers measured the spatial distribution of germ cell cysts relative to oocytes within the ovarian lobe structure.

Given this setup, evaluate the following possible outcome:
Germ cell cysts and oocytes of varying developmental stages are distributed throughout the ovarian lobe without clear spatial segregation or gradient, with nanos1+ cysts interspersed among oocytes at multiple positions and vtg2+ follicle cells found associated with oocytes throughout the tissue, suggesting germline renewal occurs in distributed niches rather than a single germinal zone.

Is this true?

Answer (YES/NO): NO